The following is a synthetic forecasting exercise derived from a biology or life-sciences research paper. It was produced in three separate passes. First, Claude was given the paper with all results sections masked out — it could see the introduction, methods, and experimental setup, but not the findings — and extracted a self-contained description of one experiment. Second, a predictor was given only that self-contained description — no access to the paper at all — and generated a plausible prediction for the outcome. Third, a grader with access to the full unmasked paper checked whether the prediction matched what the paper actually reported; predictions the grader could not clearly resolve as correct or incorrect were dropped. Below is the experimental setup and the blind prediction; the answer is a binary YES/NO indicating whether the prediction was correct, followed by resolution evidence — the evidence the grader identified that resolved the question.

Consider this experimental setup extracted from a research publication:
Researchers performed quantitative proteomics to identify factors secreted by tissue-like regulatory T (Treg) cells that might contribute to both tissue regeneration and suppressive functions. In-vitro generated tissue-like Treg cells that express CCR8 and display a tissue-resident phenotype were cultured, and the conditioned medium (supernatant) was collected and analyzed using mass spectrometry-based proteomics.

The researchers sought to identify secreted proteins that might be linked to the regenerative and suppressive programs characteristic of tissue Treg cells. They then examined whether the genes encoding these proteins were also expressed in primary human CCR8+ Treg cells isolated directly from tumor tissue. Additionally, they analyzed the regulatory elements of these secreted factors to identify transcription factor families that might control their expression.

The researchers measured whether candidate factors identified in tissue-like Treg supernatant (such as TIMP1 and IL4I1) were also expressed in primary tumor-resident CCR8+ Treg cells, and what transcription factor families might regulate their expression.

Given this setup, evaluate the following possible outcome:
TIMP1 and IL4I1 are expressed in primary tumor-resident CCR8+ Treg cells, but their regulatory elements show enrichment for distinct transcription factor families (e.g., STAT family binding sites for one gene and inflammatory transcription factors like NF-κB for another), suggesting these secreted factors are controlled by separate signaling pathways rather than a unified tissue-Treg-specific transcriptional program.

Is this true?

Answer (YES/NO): NO